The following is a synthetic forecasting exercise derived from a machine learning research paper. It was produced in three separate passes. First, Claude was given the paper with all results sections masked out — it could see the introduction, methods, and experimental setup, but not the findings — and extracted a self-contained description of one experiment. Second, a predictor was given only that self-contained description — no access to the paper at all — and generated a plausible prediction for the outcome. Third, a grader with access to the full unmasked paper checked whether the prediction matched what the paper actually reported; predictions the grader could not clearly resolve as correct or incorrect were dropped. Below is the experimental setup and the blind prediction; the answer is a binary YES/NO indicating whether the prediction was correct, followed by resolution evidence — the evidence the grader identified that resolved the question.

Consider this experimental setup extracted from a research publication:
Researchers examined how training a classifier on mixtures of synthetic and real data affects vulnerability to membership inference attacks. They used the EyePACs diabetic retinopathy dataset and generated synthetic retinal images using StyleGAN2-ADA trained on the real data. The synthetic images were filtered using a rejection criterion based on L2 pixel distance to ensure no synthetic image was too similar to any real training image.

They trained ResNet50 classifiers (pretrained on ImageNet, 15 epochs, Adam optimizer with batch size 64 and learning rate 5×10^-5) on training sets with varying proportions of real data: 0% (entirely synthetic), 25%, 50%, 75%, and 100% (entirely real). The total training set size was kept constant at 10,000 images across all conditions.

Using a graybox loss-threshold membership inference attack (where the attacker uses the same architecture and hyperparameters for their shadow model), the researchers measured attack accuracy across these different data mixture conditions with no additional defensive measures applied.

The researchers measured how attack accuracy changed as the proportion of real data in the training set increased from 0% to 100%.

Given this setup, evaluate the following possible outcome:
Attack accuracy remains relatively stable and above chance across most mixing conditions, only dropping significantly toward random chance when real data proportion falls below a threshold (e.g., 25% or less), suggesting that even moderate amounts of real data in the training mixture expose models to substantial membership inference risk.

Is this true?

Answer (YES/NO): NO